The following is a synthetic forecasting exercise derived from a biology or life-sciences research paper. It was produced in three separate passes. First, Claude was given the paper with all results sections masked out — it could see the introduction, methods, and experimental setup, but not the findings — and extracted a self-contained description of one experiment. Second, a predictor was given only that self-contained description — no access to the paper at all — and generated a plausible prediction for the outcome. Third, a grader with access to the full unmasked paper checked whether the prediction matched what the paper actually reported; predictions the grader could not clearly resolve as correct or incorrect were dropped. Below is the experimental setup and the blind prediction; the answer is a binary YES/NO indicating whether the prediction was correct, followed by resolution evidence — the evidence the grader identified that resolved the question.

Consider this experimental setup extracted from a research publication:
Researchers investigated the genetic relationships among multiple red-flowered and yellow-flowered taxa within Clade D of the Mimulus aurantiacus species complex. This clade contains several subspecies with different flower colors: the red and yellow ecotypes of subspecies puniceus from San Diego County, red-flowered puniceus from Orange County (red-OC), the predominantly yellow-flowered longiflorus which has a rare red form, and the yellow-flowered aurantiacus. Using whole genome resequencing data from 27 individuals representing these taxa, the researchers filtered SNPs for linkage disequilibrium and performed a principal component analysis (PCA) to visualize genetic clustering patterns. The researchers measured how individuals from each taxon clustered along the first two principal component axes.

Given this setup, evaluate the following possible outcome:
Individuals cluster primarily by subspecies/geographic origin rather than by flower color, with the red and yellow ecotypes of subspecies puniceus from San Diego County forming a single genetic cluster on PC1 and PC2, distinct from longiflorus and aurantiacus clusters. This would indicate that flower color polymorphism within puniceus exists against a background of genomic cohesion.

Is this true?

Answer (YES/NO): NO